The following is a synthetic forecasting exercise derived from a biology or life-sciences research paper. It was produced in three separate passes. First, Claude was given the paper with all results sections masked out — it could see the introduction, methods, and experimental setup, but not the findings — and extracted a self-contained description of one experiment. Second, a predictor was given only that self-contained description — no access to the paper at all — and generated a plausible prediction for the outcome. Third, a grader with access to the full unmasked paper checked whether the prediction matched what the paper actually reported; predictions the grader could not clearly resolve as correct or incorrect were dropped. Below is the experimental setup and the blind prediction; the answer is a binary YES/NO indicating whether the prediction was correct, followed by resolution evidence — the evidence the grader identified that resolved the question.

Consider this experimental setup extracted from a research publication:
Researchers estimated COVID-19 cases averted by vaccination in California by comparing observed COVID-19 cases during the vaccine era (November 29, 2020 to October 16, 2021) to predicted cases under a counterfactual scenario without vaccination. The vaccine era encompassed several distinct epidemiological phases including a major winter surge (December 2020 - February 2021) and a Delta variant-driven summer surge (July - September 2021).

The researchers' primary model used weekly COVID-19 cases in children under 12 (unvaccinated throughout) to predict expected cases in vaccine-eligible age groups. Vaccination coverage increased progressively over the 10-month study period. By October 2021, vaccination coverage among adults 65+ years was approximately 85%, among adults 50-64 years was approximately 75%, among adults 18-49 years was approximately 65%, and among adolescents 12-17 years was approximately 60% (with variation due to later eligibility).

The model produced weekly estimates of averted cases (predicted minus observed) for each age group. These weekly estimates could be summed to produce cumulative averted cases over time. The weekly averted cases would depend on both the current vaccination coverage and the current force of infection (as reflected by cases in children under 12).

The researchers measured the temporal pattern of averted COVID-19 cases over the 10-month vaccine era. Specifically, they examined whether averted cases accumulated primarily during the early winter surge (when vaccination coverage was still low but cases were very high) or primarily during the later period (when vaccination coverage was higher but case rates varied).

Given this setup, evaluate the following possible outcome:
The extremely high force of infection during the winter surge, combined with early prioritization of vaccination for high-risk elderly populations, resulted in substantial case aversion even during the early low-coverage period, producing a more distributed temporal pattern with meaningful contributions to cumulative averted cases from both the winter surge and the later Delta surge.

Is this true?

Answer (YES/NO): YES